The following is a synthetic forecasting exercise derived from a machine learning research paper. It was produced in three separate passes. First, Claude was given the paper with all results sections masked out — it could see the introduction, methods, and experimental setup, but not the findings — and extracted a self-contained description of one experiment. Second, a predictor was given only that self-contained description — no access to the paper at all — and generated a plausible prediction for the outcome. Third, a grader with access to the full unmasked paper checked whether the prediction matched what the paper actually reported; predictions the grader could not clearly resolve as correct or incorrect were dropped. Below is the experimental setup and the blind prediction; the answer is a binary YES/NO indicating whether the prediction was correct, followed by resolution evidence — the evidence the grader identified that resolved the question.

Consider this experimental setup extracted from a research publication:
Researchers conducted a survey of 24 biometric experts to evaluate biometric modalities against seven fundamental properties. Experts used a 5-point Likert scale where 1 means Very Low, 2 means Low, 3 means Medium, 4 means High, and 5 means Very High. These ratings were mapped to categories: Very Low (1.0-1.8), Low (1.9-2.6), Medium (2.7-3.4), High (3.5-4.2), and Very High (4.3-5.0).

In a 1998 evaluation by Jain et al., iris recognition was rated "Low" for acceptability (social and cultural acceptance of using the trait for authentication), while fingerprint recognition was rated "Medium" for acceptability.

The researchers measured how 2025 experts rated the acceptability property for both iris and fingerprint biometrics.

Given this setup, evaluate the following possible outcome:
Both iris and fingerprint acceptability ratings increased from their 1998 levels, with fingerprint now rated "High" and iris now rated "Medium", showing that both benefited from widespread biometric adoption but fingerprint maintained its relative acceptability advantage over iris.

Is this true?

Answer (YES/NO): NO